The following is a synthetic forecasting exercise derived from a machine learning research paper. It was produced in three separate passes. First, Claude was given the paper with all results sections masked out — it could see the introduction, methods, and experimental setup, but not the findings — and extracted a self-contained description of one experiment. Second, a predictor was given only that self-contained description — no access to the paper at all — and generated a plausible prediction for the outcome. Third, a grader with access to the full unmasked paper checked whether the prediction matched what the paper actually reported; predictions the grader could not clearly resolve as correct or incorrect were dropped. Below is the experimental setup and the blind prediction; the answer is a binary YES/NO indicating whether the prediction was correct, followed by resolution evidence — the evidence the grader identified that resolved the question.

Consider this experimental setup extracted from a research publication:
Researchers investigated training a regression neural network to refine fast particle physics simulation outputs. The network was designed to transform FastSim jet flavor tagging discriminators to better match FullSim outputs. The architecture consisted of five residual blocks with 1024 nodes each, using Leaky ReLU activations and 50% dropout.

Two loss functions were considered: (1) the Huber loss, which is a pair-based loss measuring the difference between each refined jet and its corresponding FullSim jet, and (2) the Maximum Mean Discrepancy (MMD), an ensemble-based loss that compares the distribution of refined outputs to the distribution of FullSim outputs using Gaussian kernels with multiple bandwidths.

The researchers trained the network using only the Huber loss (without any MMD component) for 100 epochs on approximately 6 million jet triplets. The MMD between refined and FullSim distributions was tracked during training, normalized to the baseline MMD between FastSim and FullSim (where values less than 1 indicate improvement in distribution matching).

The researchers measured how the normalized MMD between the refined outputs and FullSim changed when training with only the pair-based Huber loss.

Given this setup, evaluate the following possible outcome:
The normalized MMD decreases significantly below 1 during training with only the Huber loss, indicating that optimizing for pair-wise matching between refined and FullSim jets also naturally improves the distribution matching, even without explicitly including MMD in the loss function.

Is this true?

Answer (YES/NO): NO